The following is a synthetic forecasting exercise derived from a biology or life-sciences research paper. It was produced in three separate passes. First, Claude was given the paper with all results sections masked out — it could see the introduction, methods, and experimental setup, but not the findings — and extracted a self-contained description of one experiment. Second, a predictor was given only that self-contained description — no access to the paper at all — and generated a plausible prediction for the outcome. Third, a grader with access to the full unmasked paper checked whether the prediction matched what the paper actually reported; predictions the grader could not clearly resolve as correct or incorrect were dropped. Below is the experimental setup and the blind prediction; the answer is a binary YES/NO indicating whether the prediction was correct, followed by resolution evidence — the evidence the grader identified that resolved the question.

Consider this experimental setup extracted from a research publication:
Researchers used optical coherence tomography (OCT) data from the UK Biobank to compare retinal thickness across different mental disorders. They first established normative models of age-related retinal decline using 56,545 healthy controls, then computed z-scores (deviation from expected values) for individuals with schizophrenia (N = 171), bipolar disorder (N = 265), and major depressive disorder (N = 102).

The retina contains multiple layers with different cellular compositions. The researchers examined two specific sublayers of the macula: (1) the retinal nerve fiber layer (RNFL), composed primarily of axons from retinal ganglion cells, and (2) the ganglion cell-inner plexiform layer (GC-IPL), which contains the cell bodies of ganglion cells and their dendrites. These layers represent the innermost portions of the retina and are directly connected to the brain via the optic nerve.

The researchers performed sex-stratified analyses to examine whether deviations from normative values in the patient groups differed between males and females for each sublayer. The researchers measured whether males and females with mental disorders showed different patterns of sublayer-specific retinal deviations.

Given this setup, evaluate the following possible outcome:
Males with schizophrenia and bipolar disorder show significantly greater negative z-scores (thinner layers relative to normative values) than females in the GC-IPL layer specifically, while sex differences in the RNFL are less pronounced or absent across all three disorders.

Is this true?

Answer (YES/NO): NO